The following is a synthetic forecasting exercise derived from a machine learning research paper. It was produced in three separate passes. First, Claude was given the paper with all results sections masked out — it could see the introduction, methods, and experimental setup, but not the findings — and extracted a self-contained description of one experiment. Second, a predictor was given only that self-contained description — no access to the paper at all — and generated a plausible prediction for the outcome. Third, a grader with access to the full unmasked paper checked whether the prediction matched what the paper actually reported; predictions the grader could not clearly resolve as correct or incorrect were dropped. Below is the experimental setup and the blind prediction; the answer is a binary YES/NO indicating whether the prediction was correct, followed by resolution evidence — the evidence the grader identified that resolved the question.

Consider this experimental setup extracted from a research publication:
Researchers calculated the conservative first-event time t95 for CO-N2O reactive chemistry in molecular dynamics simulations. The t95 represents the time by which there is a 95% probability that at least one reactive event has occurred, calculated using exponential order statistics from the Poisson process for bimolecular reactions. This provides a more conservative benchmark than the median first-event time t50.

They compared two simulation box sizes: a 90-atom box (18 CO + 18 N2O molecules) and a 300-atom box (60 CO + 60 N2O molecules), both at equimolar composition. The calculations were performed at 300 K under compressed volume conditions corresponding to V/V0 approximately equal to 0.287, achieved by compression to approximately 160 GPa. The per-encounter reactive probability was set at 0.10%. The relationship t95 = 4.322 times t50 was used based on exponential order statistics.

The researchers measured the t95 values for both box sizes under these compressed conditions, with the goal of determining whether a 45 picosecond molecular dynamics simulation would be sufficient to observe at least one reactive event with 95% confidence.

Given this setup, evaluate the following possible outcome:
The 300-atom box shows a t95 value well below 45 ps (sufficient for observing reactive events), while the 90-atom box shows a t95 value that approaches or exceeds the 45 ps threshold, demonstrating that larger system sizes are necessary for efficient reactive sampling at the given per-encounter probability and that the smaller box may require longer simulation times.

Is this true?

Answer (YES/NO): NO